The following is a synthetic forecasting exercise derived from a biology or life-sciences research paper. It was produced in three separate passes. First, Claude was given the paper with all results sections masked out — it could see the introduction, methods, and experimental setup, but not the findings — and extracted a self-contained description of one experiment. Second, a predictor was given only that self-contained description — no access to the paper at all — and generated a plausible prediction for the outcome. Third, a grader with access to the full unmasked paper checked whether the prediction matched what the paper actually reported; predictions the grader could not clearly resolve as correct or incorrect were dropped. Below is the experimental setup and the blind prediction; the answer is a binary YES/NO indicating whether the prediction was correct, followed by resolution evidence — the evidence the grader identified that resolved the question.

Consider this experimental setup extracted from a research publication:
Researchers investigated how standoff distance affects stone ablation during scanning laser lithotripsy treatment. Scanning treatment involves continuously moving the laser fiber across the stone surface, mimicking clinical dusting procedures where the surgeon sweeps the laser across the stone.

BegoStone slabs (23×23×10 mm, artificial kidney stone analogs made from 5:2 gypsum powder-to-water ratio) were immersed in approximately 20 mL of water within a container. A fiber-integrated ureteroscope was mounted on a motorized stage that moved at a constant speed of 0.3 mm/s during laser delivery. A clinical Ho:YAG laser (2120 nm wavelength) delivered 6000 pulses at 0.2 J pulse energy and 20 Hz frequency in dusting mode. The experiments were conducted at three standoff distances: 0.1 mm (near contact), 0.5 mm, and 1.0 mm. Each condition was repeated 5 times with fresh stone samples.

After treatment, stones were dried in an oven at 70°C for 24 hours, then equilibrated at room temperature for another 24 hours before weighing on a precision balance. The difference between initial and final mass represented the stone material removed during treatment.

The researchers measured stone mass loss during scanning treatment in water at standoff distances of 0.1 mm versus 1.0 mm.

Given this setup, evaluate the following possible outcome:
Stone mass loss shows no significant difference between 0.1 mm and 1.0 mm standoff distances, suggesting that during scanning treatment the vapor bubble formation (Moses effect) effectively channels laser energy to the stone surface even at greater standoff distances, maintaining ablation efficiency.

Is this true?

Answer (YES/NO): NO